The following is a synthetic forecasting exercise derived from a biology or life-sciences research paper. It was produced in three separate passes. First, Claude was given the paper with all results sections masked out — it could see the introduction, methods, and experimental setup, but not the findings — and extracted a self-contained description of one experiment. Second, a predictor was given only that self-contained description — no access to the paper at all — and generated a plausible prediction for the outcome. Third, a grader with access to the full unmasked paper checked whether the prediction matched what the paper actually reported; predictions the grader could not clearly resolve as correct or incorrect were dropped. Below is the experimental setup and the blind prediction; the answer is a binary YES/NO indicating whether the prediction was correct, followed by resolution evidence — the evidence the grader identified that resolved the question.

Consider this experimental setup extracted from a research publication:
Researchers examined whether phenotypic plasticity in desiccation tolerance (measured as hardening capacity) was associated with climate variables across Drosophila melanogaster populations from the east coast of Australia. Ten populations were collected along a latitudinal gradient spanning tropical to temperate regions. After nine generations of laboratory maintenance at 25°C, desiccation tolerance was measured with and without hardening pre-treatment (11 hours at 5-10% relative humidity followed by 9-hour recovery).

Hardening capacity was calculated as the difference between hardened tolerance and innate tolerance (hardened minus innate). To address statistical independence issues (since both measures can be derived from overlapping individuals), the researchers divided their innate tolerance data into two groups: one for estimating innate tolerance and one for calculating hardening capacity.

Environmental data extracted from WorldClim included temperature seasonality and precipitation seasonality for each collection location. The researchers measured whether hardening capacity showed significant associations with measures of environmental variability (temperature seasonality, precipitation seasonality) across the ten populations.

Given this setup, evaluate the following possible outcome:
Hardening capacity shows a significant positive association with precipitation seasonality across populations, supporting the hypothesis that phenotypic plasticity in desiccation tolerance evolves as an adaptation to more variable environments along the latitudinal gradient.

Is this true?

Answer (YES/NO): NO